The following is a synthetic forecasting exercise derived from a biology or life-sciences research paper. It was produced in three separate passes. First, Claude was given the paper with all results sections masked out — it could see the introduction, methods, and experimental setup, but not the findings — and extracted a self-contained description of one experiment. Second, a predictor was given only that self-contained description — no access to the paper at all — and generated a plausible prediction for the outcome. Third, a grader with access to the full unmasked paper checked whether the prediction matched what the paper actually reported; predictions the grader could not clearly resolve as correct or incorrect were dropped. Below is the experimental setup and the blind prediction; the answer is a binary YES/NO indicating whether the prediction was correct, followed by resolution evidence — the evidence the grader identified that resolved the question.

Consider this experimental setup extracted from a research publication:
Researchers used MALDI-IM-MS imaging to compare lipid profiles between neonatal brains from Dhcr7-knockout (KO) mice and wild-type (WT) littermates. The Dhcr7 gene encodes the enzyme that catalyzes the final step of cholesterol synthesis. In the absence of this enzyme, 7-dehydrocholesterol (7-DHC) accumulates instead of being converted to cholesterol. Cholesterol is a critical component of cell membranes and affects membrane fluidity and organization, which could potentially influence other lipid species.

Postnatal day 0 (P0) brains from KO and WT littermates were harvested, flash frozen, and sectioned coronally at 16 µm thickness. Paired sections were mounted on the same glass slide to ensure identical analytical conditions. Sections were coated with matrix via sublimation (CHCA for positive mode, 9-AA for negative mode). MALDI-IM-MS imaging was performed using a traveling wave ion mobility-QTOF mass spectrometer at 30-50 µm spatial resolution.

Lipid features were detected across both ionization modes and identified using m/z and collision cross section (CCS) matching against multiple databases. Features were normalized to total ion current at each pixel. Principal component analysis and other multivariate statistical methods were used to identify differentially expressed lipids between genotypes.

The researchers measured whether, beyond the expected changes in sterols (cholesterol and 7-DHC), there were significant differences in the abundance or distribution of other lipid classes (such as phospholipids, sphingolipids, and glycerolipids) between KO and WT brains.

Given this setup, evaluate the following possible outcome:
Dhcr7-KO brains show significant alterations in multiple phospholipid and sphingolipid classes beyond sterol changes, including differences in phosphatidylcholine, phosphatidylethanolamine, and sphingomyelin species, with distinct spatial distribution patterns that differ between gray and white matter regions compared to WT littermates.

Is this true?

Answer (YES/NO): NO